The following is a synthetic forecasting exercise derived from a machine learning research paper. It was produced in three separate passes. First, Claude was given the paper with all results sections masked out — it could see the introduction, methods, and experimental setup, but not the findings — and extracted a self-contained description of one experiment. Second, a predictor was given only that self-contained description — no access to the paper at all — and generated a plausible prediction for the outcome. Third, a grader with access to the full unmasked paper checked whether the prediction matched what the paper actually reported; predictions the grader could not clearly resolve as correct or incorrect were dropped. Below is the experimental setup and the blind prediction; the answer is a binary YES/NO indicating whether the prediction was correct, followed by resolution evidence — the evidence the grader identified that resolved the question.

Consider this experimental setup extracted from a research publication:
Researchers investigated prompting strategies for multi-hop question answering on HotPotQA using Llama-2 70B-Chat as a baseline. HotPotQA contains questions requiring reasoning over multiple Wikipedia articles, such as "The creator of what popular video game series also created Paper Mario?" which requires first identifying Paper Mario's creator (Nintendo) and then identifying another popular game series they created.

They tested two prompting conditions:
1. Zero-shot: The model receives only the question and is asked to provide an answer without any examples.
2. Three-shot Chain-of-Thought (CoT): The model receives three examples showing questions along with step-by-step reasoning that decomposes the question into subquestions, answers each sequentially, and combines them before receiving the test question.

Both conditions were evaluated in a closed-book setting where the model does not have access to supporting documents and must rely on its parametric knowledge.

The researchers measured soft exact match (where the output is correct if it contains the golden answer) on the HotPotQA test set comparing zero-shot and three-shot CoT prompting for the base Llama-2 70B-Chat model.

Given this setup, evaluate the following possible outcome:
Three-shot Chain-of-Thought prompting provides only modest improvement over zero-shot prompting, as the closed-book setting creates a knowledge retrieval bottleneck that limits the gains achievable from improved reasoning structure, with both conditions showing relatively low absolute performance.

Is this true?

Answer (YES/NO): YES